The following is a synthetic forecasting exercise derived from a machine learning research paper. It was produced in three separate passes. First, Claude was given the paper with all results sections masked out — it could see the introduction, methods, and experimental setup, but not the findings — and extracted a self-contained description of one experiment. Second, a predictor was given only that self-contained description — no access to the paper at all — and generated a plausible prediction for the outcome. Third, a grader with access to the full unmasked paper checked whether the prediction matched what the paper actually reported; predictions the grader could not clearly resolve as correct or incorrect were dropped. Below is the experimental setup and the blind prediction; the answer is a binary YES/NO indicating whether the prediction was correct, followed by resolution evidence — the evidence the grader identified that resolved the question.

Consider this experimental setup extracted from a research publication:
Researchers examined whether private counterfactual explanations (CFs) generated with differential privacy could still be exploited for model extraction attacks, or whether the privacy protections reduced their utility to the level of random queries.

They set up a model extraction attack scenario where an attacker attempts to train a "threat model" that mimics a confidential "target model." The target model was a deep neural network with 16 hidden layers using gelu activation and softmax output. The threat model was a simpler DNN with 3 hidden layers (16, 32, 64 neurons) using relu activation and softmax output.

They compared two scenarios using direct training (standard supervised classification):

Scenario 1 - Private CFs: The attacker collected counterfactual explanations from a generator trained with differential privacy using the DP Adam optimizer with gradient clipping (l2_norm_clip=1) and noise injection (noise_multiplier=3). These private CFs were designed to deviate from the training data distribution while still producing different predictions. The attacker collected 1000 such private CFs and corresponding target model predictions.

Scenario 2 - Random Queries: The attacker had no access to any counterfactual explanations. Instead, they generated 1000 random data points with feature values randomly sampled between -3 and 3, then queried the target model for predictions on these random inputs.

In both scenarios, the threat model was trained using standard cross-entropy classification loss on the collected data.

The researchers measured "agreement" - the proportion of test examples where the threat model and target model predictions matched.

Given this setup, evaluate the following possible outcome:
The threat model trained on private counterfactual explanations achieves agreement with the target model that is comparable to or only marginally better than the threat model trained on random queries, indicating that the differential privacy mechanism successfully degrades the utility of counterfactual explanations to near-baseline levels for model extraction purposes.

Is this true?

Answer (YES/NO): YES